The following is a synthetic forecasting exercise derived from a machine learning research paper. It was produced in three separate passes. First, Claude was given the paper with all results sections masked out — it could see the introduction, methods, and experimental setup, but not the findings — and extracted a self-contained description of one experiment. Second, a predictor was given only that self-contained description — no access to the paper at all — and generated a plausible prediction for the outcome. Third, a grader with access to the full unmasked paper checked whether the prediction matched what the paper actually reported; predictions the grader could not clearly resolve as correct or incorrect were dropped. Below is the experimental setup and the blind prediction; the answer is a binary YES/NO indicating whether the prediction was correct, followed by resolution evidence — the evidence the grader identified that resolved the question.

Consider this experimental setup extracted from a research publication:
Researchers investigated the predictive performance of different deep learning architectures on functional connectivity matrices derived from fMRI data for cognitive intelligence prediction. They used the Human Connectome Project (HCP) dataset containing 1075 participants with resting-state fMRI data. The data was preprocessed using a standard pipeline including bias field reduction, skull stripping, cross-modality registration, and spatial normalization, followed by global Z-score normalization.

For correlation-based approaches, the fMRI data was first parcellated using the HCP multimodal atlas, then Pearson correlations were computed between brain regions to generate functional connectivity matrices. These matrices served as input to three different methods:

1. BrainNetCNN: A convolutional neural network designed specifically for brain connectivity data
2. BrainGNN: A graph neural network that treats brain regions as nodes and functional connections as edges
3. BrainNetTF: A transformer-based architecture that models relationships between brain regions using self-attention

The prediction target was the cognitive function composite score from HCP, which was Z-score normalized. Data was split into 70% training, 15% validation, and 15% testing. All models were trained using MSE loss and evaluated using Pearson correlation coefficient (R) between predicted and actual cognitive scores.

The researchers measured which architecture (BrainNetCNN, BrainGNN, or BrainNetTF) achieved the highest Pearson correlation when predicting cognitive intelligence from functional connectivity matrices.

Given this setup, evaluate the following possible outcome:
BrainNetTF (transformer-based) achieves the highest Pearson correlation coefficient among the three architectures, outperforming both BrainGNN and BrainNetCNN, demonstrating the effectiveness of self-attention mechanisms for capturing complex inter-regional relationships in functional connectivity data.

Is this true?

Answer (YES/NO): NO